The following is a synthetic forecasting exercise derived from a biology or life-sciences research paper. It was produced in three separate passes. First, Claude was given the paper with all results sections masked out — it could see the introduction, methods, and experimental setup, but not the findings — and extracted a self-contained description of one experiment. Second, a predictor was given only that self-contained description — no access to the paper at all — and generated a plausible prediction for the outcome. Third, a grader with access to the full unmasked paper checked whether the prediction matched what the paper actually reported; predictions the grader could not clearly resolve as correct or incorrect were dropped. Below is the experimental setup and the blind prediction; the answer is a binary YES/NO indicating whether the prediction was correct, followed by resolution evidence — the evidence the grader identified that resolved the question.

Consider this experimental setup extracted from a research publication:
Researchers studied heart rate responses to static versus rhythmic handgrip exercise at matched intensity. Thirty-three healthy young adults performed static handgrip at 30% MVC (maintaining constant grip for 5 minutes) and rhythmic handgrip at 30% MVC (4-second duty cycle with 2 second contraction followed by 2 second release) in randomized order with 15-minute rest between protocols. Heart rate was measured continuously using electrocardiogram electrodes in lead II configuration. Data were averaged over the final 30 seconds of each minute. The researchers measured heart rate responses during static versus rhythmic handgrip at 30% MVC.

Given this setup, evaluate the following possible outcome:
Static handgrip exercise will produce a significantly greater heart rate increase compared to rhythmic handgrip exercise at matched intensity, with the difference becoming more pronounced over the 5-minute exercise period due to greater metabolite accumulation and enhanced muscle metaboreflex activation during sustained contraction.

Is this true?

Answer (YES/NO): YES